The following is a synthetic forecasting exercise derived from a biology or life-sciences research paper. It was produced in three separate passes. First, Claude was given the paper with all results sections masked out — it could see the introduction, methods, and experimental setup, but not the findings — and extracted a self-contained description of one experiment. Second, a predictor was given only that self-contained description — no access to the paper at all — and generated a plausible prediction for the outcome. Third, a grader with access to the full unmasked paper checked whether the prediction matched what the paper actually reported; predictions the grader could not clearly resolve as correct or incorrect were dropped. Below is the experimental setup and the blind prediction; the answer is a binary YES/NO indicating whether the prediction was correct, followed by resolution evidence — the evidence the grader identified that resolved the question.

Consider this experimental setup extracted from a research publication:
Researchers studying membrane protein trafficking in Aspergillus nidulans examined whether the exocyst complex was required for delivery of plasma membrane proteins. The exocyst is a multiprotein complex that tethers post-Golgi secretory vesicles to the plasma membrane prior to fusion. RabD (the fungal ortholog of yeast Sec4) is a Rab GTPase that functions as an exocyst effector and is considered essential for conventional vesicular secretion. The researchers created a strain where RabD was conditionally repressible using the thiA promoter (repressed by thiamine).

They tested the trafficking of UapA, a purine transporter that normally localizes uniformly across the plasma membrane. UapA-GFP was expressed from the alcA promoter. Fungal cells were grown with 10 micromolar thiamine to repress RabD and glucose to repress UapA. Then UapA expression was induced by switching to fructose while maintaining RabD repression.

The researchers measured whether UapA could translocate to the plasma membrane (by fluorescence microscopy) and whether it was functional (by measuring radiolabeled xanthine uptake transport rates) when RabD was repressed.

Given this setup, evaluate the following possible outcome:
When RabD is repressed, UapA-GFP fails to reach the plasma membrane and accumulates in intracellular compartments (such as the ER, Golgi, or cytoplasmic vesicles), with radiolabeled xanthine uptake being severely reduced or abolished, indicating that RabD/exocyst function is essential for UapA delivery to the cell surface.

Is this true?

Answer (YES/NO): NO